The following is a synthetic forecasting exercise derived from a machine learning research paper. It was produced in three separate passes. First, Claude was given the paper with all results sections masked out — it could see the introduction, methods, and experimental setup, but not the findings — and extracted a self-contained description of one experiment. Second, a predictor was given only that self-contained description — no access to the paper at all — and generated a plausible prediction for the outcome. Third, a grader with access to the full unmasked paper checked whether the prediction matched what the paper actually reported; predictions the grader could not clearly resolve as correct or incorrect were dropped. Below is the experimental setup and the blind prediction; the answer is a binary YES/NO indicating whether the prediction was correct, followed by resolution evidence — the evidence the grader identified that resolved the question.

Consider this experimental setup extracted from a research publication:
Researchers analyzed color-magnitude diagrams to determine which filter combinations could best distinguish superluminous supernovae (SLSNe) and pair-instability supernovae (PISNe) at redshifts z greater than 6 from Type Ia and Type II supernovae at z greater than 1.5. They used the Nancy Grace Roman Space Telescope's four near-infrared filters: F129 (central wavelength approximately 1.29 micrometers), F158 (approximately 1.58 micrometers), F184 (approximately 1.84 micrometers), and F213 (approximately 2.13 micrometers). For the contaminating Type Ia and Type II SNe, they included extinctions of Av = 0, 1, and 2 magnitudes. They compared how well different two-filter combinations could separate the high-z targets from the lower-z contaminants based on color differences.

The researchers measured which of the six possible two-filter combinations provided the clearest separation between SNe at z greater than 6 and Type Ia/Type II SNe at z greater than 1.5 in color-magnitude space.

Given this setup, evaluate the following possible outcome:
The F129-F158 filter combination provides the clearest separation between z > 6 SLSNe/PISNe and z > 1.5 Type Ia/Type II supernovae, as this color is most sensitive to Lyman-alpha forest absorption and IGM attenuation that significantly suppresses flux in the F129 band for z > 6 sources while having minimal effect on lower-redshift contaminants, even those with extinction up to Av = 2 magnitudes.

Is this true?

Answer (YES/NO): NO